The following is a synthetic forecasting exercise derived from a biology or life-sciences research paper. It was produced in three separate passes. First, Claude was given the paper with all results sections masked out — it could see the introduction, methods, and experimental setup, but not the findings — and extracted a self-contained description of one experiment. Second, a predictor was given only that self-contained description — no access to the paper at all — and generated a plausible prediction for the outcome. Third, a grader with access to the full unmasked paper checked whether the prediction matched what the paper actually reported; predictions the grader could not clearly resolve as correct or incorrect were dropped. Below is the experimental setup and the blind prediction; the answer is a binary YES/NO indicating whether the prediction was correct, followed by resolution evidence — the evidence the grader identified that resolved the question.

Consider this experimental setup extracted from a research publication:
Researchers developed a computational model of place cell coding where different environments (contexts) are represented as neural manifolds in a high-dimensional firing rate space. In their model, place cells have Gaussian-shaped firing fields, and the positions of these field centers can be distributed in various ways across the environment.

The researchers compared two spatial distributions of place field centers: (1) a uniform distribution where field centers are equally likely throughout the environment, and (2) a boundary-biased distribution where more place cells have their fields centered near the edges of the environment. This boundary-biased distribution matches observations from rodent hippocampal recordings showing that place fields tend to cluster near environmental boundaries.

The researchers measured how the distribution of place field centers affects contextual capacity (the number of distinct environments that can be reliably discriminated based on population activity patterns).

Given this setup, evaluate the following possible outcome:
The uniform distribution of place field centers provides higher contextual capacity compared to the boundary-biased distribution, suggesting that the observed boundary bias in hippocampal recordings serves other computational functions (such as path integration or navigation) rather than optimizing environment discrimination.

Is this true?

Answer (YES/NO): NO